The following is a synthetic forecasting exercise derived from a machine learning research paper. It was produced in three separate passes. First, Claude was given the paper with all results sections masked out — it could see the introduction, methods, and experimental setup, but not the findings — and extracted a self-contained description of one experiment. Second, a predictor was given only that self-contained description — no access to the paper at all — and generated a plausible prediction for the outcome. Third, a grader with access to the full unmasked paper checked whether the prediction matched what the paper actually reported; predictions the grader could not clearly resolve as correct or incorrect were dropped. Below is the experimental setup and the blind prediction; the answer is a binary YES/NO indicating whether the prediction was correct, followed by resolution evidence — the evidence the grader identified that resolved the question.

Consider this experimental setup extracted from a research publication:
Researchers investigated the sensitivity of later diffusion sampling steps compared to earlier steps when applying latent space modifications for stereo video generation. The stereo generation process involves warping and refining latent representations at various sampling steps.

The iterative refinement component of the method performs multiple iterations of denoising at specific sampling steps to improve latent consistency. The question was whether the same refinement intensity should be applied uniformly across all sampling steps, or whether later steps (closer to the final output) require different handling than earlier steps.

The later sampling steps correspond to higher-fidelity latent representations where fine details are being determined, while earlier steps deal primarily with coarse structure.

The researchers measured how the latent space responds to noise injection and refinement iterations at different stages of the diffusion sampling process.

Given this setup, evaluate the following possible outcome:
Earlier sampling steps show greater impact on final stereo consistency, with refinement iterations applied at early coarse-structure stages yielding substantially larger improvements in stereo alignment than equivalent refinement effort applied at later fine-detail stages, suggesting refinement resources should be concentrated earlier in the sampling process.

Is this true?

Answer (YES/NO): NO